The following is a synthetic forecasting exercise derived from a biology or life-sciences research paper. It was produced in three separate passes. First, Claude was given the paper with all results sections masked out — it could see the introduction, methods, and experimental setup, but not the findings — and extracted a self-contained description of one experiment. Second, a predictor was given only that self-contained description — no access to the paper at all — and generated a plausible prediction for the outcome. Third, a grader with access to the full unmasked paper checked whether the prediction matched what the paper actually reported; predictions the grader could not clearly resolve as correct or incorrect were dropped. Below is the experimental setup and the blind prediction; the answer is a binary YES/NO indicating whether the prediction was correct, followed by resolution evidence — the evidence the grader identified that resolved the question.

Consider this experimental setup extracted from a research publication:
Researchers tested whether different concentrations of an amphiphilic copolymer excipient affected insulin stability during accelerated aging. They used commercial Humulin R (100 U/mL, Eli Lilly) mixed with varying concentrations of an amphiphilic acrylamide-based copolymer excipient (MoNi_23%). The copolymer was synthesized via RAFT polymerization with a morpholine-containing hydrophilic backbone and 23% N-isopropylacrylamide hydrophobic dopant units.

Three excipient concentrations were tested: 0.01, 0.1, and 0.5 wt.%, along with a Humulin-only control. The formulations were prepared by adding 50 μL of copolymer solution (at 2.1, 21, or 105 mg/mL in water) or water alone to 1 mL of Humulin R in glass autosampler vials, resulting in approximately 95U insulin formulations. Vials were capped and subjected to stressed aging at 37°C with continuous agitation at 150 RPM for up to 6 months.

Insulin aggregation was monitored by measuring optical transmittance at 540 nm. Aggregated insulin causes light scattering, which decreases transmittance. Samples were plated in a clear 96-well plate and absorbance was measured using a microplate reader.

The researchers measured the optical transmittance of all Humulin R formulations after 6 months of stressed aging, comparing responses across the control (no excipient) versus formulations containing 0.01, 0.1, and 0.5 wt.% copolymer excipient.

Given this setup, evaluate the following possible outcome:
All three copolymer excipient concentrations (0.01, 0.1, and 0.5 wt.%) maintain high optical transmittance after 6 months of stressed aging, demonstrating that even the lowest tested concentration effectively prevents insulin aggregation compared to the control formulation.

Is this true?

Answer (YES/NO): YES